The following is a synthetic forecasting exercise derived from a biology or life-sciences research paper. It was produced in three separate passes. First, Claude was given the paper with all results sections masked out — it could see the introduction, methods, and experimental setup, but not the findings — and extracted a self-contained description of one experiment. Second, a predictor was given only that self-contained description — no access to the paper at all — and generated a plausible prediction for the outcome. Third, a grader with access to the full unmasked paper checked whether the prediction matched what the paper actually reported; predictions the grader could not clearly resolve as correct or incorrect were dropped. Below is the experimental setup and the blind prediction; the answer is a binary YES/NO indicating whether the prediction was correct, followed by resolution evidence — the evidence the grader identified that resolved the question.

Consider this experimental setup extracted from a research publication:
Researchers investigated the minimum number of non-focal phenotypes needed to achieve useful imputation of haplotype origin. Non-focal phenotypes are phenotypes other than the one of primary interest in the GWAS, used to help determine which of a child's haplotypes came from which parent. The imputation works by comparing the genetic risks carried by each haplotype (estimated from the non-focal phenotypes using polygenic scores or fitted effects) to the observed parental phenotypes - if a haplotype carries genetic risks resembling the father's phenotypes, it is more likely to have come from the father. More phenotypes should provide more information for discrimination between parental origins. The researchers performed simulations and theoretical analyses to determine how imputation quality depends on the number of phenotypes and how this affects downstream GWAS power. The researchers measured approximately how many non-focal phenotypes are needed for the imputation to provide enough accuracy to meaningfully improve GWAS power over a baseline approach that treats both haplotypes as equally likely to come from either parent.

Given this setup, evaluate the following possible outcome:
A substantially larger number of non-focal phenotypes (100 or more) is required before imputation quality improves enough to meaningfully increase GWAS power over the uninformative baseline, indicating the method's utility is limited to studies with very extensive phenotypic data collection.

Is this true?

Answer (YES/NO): YES